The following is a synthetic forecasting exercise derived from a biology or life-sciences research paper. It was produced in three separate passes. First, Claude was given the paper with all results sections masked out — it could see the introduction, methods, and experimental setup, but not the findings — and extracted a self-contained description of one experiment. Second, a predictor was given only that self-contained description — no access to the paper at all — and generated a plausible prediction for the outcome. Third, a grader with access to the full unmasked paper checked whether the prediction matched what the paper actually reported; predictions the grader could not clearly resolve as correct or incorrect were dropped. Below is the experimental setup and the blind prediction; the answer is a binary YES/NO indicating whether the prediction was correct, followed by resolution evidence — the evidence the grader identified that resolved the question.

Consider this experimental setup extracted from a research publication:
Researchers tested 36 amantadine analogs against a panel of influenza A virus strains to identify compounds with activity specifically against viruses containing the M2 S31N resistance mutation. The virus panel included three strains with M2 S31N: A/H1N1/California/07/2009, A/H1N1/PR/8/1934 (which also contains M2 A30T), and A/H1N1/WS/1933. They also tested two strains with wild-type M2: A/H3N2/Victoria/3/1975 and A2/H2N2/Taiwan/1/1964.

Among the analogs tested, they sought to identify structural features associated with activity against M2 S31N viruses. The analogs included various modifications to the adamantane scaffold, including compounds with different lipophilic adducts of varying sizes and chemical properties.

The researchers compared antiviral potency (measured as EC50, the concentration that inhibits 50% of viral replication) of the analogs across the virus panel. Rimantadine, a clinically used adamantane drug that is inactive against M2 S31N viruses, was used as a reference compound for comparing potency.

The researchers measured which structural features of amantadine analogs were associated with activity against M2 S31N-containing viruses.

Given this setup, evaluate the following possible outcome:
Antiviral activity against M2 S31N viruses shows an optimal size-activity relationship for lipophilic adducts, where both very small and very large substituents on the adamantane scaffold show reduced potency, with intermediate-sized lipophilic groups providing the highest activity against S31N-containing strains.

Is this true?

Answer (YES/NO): NO